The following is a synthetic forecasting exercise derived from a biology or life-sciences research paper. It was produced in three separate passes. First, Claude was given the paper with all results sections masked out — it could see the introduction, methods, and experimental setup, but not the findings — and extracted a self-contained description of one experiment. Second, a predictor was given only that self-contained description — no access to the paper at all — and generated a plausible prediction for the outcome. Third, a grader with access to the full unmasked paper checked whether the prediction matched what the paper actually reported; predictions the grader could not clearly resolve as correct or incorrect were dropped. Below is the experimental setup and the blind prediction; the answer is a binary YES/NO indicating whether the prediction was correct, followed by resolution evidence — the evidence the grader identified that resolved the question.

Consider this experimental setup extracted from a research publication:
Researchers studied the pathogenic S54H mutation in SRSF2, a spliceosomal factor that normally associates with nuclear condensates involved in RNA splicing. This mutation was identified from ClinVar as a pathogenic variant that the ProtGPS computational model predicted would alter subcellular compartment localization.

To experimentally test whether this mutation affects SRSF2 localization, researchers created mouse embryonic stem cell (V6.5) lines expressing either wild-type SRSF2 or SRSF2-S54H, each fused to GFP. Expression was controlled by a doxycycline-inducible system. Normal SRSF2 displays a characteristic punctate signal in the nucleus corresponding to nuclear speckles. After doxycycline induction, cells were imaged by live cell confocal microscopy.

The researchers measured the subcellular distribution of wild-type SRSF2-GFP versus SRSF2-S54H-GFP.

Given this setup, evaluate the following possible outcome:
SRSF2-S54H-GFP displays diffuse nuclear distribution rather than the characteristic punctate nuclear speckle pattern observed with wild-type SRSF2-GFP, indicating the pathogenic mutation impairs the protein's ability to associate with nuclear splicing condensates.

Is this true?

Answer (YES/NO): NO